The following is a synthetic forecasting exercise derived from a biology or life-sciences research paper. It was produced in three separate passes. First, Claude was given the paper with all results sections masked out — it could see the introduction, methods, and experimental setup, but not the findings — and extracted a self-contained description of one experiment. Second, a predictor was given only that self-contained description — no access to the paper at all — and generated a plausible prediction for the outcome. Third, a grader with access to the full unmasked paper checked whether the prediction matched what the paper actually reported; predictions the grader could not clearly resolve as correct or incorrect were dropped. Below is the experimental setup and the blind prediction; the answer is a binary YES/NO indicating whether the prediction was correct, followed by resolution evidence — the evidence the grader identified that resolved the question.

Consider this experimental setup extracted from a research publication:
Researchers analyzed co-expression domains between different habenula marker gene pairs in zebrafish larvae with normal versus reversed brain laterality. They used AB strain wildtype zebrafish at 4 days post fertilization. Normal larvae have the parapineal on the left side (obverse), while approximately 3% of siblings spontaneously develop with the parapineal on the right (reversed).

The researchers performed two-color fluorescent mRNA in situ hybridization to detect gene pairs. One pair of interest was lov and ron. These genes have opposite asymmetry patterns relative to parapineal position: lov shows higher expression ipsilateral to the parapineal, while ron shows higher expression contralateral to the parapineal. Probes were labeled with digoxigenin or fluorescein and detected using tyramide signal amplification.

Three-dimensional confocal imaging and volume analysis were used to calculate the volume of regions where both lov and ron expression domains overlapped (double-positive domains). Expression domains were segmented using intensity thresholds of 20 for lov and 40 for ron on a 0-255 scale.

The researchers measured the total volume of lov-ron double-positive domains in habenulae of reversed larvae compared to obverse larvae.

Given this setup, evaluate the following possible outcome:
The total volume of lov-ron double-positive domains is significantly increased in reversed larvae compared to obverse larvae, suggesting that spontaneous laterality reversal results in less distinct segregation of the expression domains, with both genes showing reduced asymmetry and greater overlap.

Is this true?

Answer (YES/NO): NO